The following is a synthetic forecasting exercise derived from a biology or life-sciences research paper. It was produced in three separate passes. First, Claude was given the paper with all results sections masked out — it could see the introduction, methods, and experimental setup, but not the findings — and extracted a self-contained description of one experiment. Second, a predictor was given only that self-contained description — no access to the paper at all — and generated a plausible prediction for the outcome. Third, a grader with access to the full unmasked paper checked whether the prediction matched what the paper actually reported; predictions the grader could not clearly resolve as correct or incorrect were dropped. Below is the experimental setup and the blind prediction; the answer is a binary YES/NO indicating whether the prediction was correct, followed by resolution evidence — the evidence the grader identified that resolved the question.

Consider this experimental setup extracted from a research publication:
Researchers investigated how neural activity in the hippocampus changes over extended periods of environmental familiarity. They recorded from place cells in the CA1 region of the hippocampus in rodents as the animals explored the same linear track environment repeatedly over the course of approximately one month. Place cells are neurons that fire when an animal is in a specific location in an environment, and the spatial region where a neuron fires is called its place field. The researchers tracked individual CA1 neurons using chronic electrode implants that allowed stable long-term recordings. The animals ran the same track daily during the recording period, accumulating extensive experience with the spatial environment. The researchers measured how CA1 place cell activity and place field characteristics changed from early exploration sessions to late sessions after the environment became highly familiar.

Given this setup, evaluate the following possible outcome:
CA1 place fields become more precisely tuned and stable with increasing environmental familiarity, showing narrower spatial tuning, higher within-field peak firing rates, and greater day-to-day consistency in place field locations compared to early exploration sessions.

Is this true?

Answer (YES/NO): NO